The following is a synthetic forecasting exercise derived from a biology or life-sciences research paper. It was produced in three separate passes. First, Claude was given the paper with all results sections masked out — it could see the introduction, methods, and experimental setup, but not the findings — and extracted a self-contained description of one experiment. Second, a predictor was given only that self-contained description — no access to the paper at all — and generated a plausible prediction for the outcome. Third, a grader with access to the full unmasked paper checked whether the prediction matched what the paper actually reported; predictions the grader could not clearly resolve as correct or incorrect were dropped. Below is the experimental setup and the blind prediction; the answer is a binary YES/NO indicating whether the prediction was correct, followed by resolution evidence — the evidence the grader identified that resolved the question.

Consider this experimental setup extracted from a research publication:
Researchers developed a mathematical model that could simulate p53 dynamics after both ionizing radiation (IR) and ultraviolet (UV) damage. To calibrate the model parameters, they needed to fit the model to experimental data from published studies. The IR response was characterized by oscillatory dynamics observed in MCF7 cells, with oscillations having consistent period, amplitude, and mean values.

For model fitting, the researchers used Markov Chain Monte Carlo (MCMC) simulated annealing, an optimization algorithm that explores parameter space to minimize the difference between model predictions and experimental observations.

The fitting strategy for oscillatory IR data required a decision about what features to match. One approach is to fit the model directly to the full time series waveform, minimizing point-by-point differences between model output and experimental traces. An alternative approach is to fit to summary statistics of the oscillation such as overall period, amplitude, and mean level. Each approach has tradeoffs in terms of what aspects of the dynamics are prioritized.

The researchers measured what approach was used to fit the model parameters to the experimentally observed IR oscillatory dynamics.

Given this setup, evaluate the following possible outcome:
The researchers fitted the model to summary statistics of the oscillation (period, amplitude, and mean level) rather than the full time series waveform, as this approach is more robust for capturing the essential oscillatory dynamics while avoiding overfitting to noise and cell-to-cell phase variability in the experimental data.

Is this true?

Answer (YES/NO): YES